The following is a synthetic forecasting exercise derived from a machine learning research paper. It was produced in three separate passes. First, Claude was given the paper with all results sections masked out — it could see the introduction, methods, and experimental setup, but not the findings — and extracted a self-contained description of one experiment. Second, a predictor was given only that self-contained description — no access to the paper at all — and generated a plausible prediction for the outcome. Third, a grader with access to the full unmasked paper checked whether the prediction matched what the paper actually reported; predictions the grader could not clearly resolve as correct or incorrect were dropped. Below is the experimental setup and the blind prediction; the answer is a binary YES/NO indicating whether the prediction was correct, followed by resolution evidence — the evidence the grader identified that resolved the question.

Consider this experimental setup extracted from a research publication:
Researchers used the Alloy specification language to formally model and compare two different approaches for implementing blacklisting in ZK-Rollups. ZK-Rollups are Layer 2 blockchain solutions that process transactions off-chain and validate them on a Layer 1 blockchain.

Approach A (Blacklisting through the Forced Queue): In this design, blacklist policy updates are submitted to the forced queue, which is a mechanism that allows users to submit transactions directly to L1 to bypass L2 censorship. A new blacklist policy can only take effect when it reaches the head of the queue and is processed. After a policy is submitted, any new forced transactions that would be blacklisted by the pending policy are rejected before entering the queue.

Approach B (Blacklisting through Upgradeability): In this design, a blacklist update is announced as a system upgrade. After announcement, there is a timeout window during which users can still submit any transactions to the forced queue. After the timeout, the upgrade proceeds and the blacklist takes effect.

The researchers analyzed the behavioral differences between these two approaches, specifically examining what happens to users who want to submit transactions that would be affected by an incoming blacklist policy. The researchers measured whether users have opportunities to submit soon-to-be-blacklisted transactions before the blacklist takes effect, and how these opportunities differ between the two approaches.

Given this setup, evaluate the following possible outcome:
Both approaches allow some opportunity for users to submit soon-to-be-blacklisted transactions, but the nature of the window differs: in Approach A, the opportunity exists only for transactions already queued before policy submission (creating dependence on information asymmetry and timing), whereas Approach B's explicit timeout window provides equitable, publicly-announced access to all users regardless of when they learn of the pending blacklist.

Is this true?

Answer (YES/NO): NO